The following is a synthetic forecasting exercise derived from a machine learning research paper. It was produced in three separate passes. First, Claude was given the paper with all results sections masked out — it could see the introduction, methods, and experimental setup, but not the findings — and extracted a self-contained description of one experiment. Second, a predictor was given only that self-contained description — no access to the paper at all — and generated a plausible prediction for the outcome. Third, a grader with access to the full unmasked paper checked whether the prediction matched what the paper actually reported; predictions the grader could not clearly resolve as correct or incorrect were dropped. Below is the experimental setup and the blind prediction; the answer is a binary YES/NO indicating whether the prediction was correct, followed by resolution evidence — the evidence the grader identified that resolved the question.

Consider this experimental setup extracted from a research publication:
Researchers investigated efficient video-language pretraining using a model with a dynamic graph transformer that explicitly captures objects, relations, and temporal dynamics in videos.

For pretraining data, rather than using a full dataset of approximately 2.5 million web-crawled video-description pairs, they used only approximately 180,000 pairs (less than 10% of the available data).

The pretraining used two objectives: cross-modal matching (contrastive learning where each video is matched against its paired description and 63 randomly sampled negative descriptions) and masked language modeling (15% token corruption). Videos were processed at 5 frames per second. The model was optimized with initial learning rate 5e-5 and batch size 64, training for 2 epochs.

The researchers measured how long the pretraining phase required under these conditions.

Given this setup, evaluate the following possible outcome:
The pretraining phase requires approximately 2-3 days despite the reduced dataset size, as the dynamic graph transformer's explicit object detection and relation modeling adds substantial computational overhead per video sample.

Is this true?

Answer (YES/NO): NO